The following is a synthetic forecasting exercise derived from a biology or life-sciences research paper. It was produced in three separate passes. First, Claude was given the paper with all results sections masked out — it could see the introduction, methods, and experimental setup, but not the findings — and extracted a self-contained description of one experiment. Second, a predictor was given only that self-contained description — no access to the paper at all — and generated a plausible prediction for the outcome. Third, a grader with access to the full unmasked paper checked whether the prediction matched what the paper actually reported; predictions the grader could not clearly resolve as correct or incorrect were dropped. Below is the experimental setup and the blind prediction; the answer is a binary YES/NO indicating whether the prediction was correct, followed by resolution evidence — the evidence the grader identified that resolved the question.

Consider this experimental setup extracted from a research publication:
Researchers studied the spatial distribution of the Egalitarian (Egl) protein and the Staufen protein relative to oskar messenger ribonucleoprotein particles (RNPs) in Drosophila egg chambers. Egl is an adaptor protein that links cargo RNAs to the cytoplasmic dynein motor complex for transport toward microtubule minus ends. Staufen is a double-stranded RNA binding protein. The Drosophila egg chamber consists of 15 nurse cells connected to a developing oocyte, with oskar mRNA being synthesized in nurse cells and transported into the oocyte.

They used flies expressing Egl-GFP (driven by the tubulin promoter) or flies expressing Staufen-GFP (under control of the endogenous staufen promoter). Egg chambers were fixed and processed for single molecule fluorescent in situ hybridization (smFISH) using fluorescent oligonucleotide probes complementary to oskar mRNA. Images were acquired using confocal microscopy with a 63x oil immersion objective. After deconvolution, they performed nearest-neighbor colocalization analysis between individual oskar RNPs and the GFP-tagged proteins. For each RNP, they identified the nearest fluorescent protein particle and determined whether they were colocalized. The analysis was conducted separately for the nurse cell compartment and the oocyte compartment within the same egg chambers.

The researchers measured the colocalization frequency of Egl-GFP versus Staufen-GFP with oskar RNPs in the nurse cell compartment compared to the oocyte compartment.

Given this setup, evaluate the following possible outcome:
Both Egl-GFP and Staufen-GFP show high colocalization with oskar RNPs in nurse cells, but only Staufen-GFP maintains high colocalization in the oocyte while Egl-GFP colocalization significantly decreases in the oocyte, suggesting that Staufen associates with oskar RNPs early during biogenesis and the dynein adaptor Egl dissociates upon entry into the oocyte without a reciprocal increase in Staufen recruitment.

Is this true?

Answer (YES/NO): NO